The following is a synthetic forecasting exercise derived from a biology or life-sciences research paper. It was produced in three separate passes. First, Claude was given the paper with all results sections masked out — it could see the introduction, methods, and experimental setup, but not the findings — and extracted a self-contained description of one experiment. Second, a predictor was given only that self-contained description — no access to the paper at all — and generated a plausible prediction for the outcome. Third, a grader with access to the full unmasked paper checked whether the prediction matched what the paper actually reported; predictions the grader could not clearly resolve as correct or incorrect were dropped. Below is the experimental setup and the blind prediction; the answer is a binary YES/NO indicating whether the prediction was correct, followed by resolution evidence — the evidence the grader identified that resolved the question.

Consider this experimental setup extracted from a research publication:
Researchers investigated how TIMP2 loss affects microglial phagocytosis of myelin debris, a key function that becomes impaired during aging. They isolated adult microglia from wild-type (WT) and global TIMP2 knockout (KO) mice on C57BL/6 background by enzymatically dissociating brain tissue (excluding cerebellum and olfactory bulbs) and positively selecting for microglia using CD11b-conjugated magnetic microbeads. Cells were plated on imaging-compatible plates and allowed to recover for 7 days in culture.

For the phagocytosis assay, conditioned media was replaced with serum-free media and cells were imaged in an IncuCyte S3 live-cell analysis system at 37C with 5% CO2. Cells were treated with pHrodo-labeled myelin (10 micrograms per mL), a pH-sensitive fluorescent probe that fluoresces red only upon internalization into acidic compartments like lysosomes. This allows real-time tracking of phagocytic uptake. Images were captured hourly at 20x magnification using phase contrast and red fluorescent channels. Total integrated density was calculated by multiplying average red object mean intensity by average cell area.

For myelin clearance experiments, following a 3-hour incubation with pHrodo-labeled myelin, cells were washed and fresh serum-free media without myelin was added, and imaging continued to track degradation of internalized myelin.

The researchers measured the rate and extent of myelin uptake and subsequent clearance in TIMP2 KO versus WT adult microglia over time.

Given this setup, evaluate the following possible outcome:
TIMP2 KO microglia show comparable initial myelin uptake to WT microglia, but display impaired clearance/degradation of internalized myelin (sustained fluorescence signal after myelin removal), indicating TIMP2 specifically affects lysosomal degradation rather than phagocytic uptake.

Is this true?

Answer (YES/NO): NO